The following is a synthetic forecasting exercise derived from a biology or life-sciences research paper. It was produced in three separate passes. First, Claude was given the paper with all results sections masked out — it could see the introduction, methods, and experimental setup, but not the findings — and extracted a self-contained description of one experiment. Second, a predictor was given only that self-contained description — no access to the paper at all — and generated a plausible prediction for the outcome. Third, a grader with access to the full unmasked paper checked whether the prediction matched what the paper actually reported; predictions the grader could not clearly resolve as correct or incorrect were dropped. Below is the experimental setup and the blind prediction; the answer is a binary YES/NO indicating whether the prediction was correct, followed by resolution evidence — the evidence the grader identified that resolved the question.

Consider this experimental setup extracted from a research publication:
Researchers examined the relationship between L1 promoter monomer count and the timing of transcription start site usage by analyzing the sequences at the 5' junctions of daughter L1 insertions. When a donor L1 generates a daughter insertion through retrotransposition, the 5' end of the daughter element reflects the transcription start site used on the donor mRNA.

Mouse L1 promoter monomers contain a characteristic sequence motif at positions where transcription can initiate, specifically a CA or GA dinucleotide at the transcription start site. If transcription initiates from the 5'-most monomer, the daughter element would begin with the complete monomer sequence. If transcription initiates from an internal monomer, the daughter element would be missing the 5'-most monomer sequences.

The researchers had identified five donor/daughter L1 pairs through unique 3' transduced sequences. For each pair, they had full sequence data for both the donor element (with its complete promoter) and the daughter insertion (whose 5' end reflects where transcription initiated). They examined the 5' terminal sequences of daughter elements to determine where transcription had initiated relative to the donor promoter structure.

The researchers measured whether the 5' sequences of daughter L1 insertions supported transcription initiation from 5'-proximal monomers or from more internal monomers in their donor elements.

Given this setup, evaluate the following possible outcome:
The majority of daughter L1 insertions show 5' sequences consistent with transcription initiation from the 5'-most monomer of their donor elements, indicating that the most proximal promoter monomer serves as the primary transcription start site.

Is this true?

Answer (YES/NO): NO